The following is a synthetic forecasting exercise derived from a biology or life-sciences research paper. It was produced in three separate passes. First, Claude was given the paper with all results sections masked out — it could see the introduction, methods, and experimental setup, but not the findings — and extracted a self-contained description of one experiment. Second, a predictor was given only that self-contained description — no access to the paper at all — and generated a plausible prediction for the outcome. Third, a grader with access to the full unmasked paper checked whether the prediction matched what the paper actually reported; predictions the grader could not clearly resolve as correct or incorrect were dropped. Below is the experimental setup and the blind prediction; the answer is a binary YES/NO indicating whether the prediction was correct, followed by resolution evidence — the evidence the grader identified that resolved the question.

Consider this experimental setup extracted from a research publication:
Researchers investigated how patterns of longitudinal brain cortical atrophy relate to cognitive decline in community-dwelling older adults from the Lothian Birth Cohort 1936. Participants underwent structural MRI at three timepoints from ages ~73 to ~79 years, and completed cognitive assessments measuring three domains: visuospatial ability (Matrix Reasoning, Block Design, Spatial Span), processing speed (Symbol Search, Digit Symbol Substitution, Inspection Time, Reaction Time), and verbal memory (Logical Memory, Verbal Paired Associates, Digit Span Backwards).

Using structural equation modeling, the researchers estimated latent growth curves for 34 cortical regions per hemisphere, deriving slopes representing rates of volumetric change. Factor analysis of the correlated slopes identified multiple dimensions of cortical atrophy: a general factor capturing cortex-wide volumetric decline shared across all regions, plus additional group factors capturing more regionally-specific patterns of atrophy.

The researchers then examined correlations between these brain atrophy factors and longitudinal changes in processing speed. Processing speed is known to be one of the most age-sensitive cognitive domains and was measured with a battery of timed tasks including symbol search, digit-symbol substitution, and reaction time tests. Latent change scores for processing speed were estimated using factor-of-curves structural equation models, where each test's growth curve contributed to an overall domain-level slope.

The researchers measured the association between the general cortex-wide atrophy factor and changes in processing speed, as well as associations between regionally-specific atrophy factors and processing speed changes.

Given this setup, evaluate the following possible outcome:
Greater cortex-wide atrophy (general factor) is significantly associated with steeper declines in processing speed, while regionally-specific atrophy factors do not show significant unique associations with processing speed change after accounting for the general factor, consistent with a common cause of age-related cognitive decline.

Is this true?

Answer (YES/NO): YES